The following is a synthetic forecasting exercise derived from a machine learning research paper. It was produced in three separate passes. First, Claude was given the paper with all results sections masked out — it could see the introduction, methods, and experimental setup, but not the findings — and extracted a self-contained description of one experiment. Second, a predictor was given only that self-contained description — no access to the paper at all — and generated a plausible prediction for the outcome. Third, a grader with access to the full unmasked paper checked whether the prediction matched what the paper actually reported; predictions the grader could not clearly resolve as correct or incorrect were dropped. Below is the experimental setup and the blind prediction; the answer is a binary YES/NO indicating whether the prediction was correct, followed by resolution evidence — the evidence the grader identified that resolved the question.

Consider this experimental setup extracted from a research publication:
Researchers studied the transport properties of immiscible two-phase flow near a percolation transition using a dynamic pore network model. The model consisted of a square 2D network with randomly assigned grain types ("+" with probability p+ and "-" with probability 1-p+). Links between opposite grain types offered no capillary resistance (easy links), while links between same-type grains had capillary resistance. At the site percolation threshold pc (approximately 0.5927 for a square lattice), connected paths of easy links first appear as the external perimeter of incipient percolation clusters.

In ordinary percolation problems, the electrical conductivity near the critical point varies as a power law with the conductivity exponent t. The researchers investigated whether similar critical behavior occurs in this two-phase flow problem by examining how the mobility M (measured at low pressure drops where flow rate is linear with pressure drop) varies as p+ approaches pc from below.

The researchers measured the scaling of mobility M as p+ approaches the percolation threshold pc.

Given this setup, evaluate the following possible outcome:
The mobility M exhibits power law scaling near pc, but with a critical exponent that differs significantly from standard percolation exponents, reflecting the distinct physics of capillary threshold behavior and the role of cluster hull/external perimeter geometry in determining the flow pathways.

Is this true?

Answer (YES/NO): NO